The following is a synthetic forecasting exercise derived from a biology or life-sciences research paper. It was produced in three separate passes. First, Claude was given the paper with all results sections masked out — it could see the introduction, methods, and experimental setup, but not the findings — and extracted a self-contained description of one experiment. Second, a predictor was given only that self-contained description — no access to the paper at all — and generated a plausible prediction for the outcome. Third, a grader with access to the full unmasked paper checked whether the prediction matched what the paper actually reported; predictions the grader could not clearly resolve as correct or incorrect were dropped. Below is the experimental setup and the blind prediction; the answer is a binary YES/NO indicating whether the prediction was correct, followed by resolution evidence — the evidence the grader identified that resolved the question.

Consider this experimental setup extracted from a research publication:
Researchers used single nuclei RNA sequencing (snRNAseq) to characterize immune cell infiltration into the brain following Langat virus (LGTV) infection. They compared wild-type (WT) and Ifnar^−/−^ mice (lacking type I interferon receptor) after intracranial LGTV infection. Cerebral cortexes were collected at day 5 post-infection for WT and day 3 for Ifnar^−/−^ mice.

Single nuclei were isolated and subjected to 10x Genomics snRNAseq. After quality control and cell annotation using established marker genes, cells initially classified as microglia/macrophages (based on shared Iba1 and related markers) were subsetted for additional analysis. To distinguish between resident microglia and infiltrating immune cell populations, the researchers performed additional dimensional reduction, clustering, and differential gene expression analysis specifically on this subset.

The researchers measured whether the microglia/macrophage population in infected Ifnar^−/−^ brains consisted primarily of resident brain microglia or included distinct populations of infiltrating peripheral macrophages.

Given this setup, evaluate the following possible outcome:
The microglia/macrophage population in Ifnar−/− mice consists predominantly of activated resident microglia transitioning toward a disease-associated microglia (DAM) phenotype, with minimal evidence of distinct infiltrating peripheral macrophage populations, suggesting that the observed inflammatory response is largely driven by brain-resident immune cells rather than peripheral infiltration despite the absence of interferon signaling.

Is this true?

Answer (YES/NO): NO